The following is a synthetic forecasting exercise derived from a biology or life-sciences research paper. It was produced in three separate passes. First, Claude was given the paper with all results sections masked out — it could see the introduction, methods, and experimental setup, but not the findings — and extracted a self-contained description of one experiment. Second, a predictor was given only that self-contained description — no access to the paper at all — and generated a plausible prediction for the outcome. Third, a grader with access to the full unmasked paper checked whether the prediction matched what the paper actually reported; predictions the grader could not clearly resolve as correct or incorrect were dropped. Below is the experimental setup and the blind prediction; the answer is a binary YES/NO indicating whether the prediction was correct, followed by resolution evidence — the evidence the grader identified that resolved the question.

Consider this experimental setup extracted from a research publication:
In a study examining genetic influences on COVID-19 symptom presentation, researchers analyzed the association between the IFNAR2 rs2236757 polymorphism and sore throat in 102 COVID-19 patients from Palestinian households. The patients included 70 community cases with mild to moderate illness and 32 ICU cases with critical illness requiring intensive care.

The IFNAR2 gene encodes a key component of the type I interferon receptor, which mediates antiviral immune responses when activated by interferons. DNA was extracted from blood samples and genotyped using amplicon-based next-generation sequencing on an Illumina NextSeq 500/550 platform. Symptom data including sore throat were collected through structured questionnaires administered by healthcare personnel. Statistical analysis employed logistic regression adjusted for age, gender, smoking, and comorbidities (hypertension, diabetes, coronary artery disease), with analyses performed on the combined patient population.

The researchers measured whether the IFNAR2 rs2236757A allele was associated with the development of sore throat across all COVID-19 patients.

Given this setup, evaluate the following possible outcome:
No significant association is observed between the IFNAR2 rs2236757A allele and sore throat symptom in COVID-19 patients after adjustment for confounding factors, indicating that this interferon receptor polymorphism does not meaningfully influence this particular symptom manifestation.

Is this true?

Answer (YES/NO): NO